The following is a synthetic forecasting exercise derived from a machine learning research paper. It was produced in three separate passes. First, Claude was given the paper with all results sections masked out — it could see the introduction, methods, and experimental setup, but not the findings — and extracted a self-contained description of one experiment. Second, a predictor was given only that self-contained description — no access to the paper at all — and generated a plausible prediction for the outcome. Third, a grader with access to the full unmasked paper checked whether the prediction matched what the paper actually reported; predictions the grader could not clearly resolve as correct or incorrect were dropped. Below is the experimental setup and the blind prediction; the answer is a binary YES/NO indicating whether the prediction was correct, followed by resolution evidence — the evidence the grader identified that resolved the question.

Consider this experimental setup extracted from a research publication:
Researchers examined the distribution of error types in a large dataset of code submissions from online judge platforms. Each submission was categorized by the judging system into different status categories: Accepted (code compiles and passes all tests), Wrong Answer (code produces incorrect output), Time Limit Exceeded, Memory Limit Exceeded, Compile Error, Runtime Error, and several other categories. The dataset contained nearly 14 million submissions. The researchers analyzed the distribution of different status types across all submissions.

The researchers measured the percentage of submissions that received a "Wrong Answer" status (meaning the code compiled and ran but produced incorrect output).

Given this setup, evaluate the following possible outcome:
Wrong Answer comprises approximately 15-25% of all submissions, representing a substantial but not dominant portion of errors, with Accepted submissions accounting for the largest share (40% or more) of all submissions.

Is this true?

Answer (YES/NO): NO